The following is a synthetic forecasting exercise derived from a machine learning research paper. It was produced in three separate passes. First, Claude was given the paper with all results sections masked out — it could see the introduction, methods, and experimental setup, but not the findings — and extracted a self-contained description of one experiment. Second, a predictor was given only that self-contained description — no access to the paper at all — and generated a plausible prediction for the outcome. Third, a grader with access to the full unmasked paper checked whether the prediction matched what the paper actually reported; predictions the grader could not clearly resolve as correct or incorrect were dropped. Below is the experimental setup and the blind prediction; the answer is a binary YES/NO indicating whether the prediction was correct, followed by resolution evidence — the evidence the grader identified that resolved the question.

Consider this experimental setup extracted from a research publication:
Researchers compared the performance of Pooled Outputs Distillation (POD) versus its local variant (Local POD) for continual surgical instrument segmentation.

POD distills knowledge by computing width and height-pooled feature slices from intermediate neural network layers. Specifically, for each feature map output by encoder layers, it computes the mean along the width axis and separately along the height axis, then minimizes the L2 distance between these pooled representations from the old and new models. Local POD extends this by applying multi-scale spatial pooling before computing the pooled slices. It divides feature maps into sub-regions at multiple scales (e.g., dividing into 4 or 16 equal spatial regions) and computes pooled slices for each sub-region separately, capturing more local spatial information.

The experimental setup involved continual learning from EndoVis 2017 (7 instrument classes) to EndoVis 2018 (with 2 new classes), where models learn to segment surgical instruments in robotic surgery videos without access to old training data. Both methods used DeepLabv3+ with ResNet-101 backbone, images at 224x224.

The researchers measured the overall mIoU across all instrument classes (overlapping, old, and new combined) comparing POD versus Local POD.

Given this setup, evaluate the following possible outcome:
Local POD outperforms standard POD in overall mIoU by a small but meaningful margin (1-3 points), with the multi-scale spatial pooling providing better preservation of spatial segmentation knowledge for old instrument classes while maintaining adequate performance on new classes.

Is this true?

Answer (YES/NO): NO